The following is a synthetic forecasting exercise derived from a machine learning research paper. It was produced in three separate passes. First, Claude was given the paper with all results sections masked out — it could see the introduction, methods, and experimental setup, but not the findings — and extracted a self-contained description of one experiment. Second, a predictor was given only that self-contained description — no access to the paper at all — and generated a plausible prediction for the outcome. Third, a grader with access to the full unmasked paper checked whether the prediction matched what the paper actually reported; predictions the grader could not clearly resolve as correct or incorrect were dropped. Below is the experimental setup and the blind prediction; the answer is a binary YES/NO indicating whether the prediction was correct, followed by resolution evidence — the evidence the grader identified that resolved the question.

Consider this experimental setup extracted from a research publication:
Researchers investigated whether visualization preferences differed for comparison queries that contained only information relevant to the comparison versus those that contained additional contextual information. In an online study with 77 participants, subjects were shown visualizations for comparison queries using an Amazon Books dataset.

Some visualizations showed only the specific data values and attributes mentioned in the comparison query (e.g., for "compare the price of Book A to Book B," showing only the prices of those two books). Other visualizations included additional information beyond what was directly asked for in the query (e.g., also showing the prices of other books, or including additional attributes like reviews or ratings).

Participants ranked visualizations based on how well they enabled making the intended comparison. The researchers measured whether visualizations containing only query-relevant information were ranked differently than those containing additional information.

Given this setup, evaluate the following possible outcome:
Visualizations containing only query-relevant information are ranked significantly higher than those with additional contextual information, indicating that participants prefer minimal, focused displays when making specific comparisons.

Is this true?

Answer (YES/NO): YES